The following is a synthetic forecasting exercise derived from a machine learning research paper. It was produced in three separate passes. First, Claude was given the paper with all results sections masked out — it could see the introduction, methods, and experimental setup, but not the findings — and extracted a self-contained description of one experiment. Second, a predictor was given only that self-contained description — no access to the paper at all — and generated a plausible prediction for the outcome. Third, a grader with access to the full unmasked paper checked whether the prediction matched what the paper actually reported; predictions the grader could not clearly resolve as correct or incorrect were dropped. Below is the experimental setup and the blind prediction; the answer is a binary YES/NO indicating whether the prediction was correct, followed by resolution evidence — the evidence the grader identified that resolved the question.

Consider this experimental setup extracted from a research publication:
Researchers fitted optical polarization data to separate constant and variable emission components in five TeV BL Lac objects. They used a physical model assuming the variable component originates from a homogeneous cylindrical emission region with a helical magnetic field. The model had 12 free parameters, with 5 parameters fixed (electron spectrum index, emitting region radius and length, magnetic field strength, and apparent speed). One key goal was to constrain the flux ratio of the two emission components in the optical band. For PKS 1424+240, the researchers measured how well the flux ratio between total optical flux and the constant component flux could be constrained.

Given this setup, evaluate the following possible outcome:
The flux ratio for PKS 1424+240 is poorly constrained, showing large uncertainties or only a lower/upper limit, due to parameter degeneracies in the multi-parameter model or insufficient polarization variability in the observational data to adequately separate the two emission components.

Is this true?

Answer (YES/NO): NO